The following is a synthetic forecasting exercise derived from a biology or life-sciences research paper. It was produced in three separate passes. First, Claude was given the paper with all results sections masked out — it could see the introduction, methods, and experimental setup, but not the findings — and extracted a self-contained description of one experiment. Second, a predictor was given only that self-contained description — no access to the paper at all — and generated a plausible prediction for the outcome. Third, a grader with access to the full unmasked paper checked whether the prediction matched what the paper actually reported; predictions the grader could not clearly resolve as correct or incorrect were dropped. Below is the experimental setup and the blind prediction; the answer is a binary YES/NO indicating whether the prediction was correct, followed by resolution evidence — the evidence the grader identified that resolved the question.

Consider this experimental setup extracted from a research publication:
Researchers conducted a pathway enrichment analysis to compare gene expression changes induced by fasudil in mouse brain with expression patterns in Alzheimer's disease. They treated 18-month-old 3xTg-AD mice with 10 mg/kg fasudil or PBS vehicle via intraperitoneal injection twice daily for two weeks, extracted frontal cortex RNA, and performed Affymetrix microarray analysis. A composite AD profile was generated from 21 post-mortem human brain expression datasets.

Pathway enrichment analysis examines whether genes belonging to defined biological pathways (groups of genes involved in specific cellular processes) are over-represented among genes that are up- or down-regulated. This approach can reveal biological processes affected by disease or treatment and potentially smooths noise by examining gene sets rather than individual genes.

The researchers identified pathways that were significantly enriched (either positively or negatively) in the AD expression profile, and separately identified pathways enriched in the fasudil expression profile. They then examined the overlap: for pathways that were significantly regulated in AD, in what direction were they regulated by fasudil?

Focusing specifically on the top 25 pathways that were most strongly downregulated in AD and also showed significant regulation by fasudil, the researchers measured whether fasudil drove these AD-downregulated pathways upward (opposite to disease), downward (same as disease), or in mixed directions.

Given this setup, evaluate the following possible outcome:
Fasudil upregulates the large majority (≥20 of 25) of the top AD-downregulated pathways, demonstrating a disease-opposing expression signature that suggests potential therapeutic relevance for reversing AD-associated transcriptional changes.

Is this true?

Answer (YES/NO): YES